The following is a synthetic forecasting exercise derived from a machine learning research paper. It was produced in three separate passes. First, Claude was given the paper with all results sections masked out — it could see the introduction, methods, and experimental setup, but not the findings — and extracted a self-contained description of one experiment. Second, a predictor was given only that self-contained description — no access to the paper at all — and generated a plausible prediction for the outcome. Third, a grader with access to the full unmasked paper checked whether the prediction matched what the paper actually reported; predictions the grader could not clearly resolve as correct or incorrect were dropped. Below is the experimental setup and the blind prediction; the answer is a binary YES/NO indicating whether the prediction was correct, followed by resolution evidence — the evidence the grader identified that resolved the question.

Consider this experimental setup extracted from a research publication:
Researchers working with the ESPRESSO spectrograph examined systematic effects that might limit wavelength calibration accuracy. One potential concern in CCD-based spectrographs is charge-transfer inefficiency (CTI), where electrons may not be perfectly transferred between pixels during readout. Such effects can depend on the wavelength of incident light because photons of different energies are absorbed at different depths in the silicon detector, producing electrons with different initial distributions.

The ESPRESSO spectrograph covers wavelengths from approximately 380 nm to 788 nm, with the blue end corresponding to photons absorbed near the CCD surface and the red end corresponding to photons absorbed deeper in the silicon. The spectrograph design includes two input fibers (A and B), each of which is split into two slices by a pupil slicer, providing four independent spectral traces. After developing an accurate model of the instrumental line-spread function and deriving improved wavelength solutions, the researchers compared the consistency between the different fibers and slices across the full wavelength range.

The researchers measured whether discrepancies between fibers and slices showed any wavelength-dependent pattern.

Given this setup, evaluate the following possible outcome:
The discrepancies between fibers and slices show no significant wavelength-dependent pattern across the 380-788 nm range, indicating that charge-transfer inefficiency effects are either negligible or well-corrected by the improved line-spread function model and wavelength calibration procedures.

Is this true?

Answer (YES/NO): NO